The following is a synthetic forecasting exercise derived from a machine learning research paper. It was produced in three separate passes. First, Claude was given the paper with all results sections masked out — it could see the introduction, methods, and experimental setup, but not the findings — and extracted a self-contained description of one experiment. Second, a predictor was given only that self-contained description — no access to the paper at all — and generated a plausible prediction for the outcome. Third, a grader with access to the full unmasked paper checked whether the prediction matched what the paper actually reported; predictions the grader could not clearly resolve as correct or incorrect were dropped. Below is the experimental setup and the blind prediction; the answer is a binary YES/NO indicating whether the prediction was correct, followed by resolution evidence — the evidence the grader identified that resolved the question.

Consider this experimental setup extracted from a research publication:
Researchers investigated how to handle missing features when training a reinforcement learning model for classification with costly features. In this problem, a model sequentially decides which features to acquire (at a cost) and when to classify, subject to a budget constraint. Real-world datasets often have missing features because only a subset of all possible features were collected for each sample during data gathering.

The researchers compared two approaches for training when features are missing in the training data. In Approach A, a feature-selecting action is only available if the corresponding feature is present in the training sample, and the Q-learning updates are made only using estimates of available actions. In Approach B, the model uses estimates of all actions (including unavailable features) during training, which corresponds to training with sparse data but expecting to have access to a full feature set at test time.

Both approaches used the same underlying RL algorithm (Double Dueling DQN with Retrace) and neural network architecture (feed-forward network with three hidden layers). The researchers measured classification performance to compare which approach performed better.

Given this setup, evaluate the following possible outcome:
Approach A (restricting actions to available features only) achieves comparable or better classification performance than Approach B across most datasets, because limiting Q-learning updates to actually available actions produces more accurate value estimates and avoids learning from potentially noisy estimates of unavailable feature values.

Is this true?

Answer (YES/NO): YES